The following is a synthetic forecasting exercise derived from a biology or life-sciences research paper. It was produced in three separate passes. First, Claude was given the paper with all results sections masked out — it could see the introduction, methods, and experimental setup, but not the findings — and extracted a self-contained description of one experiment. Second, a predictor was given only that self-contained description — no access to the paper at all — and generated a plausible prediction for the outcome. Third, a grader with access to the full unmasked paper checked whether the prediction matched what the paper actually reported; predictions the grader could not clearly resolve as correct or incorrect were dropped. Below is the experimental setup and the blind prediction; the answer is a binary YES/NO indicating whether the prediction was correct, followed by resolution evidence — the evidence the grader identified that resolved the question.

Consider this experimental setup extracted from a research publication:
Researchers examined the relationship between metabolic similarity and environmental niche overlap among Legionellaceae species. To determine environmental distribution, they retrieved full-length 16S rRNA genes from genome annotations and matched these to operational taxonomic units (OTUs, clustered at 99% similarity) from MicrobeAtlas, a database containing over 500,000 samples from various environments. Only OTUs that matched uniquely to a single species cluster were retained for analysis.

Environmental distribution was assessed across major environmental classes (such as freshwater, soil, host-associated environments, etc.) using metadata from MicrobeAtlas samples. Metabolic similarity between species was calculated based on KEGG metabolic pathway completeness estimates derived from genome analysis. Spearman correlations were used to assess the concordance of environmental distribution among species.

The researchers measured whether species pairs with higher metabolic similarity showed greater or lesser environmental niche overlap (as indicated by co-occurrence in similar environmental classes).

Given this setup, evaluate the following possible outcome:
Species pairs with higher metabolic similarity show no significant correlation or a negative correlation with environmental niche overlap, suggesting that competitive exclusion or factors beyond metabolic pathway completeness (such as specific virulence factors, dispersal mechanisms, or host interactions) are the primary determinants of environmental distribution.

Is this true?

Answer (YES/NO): NO